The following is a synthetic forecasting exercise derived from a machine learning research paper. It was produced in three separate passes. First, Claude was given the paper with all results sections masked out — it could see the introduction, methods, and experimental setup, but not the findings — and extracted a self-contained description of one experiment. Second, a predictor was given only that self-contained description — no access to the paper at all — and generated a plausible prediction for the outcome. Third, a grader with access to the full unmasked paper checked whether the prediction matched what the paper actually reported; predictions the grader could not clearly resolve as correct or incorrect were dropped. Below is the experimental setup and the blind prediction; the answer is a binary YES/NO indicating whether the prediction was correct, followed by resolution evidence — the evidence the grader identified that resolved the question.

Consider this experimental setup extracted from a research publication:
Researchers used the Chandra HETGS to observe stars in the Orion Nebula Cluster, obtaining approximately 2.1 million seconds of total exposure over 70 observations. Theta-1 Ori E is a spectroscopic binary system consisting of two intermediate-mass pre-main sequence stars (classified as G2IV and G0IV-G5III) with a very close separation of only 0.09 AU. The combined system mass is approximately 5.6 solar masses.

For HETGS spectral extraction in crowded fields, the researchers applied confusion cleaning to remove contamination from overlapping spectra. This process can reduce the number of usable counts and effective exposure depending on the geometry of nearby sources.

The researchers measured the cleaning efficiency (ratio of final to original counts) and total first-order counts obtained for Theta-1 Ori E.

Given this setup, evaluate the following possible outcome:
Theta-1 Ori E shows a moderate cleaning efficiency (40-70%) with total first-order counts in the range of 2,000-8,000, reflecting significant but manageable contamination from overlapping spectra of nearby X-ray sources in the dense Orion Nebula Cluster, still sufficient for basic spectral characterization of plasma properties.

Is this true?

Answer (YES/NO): NO